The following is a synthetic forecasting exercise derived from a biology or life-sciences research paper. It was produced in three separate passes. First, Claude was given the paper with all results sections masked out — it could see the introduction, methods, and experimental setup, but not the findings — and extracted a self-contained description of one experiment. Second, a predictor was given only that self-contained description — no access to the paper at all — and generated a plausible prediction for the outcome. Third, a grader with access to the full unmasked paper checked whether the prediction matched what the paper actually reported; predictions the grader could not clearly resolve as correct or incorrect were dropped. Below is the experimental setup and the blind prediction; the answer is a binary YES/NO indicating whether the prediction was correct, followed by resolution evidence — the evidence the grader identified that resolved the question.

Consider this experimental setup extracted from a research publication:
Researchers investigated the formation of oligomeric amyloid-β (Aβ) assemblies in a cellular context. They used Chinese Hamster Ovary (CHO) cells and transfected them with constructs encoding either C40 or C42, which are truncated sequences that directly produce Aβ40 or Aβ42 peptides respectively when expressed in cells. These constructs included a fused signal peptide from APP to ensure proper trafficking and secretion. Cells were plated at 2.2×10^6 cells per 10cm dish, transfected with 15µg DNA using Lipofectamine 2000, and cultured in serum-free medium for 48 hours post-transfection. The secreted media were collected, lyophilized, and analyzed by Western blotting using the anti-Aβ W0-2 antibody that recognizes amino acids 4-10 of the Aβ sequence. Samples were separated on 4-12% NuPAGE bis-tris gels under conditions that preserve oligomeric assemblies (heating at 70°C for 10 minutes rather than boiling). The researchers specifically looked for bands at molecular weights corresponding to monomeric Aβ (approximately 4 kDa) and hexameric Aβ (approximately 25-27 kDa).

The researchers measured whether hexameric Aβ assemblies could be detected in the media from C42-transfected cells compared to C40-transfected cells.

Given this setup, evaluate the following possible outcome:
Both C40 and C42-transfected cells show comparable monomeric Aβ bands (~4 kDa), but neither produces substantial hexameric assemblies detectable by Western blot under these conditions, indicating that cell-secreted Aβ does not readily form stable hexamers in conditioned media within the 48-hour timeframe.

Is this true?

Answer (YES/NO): NO